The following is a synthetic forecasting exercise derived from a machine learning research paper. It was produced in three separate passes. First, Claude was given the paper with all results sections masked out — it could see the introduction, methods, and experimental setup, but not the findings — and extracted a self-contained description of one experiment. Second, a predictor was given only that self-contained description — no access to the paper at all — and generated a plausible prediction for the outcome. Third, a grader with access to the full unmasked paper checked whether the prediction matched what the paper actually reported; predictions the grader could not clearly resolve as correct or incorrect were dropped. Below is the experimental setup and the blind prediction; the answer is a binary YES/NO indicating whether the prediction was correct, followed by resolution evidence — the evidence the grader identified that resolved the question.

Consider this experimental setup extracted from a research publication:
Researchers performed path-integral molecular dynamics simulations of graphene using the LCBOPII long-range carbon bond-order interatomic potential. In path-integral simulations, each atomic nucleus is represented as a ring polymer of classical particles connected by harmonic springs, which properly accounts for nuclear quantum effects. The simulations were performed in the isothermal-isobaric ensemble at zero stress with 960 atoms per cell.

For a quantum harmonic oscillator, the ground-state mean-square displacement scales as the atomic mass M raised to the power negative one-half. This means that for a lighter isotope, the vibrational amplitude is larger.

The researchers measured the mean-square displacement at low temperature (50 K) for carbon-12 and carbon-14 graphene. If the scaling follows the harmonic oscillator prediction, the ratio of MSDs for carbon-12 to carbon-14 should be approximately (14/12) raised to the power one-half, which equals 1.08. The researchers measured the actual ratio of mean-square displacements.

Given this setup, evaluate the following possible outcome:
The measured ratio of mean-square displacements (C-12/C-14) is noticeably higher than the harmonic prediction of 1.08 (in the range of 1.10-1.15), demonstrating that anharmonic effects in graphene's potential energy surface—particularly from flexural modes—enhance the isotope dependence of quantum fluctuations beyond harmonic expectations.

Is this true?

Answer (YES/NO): NO